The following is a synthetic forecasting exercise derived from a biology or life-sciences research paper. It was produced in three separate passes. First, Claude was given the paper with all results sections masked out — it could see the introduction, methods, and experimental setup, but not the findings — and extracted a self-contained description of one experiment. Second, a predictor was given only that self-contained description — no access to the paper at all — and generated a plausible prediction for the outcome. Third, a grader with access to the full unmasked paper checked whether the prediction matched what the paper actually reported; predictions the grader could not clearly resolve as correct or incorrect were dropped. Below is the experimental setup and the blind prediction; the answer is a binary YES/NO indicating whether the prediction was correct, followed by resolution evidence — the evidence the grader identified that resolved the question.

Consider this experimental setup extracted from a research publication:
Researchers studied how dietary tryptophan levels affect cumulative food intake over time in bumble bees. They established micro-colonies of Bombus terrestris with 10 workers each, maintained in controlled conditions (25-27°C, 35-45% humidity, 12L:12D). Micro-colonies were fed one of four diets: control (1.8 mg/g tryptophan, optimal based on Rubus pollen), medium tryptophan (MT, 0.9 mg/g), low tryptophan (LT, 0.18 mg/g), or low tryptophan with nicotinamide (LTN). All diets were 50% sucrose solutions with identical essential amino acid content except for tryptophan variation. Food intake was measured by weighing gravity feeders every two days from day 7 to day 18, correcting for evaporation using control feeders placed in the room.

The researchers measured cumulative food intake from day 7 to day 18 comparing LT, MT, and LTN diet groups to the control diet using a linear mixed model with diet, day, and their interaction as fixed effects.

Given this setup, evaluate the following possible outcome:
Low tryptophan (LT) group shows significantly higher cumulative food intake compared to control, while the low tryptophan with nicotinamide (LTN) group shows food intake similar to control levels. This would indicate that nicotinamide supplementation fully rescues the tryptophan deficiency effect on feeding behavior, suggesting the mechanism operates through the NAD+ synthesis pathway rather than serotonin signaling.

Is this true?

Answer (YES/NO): NO